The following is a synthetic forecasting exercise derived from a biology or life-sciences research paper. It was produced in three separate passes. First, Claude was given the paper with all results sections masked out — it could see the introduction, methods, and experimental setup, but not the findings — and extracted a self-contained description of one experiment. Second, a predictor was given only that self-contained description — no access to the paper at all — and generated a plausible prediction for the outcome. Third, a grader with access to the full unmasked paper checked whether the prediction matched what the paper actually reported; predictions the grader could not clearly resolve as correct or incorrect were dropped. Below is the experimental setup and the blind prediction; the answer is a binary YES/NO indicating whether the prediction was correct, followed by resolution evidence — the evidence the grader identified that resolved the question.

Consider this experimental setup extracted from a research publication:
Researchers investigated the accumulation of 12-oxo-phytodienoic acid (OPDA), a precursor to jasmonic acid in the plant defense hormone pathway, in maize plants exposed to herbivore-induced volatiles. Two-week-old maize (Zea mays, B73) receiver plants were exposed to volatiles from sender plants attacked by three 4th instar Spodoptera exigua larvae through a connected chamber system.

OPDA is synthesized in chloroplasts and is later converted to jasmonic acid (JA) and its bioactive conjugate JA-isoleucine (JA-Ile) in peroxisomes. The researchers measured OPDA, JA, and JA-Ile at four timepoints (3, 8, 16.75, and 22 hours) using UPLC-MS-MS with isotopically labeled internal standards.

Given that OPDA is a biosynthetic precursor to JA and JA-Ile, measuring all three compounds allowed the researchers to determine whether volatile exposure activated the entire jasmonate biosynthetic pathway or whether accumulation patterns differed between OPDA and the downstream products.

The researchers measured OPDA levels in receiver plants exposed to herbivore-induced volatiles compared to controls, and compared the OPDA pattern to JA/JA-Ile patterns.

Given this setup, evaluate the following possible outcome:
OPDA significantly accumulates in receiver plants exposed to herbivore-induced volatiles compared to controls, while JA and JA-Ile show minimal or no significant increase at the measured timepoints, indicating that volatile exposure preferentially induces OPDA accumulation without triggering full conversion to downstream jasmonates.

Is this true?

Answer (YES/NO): NO